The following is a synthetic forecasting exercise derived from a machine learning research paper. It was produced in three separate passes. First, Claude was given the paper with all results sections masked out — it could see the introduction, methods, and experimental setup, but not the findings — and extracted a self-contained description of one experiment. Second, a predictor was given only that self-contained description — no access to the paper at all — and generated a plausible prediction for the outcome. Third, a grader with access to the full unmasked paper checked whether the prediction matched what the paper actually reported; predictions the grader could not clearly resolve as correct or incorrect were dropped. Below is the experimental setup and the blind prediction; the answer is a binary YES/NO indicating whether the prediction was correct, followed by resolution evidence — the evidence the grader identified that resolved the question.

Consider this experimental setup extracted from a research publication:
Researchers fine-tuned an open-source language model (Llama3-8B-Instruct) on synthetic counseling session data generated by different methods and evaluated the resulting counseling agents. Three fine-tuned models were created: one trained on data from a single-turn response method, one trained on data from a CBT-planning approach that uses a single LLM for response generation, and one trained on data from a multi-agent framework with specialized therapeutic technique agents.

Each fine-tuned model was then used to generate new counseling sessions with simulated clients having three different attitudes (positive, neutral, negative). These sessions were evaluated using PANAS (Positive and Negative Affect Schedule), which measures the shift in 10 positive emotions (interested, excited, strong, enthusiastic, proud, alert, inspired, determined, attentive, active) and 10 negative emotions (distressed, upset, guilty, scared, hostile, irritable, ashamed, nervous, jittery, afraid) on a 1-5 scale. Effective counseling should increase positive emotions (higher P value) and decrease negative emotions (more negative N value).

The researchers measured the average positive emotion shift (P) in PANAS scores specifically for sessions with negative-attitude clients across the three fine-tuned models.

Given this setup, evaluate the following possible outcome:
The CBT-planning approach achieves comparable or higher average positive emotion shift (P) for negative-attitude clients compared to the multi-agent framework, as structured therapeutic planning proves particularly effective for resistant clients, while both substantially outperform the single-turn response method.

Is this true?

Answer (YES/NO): NO